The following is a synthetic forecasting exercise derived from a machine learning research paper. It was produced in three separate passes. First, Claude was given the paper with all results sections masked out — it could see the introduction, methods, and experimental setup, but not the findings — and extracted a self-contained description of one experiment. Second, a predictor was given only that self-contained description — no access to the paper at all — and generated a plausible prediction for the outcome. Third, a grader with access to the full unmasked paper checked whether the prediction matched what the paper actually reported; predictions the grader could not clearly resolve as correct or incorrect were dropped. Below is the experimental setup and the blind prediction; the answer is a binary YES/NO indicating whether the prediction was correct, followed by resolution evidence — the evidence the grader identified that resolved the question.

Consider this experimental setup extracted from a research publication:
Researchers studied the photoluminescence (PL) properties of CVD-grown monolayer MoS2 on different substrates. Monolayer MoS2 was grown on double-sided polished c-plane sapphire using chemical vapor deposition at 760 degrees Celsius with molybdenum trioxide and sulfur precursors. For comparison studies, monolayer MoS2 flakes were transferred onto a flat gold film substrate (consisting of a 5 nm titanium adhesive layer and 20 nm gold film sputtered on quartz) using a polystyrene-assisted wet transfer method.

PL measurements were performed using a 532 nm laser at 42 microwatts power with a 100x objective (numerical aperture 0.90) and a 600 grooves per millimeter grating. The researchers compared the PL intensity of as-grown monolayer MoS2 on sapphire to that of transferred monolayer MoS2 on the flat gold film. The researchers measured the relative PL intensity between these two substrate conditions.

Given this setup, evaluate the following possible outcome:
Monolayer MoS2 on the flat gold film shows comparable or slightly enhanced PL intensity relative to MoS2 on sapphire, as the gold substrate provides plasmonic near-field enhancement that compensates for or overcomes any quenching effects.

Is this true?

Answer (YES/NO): NO